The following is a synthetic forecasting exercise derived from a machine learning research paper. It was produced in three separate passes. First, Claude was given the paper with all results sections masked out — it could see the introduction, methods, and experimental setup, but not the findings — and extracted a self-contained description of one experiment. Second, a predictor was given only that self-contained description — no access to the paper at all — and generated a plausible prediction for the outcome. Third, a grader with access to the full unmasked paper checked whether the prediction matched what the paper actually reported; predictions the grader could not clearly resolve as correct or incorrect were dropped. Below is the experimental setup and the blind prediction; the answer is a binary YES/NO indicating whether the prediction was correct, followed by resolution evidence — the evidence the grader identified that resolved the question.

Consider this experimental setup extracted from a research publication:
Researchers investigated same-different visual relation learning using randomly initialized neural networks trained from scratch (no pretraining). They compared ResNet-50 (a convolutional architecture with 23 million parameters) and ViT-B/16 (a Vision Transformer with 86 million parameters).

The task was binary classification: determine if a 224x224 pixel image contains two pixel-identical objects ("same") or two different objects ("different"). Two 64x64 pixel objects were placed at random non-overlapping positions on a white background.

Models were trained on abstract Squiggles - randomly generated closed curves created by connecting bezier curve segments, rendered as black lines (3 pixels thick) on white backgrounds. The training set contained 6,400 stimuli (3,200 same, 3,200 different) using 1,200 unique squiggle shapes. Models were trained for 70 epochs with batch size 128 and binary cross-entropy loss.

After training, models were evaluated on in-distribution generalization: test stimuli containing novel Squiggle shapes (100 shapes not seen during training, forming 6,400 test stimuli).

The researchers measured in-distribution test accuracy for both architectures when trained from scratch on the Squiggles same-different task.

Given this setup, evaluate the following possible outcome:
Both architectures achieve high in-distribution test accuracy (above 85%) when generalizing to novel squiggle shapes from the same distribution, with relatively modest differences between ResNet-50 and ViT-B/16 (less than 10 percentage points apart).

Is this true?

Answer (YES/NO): NO